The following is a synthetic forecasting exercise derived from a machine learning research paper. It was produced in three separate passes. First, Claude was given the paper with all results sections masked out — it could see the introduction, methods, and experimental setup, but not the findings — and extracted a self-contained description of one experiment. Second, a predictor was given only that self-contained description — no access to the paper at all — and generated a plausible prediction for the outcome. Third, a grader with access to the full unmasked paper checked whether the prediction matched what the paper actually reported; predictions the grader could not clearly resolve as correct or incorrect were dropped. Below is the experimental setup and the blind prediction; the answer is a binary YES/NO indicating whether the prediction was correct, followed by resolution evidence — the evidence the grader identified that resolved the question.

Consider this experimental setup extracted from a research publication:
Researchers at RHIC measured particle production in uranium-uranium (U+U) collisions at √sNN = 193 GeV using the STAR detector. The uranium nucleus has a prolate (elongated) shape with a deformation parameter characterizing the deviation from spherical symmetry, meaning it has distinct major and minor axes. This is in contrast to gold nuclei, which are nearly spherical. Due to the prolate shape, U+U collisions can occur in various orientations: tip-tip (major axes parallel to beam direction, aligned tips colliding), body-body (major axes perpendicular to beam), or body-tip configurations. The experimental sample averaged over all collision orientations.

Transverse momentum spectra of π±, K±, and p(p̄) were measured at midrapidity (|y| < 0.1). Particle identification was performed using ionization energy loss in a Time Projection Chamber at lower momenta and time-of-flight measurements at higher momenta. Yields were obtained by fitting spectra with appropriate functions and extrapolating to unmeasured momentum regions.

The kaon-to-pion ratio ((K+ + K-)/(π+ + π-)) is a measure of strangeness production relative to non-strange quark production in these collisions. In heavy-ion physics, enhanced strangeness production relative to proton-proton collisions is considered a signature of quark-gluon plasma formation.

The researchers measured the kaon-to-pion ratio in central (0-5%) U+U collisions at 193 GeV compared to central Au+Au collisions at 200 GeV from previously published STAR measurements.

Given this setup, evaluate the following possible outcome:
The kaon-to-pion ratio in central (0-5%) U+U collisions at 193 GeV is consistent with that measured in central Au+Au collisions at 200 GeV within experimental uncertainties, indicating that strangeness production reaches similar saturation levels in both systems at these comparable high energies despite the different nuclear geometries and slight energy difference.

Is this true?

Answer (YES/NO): YES